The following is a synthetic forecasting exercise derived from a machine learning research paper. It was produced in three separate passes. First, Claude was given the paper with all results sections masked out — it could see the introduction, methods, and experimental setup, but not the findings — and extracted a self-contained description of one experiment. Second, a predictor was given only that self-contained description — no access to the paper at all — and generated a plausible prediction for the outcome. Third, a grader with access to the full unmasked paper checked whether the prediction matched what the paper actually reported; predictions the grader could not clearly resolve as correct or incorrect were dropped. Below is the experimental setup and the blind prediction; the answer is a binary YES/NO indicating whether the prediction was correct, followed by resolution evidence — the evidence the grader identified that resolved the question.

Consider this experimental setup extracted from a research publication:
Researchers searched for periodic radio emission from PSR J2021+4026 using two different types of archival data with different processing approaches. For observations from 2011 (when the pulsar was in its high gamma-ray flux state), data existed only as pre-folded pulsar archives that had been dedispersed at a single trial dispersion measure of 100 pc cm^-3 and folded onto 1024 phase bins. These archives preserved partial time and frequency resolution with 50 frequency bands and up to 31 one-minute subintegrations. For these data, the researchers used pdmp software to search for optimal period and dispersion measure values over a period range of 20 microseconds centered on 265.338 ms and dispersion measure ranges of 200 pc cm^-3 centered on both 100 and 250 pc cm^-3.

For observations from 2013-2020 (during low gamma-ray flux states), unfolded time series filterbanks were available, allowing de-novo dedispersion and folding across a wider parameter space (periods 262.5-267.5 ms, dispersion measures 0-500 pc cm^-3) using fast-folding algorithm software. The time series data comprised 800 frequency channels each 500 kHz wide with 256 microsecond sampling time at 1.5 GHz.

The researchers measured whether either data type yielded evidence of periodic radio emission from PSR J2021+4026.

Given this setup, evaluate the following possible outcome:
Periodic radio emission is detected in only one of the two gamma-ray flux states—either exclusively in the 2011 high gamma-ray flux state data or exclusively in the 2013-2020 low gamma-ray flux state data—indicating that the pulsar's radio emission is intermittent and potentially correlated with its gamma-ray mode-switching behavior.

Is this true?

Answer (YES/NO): NO